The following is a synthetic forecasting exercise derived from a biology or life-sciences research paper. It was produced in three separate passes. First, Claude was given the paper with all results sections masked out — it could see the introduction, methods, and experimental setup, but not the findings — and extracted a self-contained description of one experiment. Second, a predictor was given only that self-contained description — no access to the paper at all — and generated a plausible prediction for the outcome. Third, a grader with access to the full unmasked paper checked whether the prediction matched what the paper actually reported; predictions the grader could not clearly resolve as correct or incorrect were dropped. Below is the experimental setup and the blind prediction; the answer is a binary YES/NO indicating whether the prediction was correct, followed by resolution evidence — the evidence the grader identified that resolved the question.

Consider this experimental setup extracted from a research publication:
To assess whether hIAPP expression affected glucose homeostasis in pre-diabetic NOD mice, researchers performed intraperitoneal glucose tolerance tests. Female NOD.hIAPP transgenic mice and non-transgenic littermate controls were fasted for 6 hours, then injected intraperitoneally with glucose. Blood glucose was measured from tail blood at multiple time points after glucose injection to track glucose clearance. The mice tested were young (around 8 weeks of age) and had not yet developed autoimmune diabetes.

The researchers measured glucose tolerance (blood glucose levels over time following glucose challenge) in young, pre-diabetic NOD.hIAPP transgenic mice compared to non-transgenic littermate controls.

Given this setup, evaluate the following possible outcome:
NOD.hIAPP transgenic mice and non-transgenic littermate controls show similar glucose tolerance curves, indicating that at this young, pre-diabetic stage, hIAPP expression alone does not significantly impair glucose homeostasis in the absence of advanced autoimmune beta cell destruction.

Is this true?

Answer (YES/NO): NO